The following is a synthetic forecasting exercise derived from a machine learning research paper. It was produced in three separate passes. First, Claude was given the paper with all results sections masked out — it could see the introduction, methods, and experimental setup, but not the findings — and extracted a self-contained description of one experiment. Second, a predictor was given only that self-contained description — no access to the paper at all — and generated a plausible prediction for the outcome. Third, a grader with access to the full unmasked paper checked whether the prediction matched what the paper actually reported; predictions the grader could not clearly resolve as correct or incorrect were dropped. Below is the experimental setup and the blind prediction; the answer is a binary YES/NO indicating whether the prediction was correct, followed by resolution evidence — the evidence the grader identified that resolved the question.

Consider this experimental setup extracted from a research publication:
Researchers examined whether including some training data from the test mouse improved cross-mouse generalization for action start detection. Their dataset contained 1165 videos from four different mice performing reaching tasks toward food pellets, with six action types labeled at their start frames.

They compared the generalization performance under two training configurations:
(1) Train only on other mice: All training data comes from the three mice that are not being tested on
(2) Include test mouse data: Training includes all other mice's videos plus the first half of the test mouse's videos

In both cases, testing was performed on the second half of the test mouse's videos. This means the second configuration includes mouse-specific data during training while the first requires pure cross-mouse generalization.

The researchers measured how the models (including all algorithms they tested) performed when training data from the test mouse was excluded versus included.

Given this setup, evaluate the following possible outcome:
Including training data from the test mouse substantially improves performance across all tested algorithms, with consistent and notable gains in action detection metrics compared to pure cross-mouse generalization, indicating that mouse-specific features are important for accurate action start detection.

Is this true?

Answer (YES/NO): YES